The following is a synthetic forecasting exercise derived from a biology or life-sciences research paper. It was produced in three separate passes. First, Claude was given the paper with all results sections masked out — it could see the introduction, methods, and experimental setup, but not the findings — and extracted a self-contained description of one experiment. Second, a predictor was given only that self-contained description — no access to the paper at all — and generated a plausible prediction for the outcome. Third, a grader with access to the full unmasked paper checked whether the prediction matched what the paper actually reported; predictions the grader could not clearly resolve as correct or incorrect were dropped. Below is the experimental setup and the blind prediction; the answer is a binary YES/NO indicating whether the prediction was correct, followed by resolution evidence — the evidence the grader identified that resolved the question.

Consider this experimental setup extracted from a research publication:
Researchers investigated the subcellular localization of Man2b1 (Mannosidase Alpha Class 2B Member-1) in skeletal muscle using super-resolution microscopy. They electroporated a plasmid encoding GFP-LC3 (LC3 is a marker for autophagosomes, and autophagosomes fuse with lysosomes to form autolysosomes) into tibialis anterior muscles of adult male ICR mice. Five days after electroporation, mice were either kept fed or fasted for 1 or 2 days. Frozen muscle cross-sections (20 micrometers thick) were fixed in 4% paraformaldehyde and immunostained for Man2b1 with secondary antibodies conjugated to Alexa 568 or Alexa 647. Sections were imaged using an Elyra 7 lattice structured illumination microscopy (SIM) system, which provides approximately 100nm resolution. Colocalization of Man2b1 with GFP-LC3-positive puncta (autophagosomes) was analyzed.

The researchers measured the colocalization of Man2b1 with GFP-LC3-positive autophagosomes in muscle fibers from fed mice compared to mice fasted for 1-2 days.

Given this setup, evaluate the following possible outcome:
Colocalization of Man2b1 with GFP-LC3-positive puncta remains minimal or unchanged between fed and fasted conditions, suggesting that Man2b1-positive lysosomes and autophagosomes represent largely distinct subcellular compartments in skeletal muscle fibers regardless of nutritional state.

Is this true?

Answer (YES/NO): YES